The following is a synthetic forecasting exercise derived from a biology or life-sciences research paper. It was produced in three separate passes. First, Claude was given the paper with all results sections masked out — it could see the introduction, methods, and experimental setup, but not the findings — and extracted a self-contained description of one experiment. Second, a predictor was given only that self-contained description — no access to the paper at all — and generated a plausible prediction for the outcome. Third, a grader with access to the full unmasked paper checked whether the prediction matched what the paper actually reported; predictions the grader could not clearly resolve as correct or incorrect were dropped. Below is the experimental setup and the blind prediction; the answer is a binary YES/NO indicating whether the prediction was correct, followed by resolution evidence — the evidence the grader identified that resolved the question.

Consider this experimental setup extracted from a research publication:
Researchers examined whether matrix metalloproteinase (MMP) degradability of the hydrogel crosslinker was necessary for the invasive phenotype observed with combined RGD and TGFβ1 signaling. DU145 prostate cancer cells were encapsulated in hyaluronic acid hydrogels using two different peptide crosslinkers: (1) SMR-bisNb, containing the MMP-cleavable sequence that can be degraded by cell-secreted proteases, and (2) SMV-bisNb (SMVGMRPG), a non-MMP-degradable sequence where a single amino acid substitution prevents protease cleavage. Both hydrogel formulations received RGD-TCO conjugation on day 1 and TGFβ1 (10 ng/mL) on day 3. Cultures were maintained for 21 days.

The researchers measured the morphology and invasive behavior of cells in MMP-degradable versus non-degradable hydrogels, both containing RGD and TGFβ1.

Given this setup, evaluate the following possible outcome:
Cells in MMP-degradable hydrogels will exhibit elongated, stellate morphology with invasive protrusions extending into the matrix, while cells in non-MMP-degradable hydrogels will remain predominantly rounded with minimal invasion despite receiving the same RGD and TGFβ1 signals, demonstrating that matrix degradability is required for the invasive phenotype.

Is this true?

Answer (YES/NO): YES